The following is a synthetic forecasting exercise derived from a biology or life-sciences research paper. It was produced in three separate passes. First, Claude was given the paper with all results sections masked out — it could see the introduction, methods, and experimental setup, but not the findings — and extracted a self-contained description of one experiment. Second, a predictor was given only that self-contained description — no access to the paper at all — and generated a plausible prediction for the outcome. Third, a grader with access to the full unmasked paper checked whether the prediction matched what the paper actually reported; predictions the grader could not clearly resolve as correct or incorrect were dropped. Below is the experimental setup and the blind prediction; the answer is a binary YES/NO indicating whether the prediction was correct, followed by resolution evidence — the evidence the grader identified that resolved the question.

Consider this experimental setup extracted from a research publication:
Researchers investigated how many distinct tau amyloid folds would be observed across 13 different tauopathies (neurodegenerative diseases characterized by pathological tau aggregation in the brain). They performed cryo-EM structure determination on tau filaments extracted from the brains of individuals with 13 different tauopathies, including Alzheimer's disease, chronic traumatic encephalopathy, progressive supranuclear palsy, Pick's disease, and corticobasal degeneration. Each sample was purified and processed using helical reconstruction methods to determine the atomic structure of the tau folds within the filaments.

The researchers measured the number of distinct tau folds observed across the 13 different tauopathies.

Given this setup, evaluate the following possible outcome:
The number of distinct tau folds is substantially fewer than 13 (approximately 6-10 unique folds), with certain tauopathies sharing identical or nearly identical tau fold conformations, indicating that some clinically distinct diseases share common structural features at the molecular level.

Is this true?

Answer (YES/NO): YES